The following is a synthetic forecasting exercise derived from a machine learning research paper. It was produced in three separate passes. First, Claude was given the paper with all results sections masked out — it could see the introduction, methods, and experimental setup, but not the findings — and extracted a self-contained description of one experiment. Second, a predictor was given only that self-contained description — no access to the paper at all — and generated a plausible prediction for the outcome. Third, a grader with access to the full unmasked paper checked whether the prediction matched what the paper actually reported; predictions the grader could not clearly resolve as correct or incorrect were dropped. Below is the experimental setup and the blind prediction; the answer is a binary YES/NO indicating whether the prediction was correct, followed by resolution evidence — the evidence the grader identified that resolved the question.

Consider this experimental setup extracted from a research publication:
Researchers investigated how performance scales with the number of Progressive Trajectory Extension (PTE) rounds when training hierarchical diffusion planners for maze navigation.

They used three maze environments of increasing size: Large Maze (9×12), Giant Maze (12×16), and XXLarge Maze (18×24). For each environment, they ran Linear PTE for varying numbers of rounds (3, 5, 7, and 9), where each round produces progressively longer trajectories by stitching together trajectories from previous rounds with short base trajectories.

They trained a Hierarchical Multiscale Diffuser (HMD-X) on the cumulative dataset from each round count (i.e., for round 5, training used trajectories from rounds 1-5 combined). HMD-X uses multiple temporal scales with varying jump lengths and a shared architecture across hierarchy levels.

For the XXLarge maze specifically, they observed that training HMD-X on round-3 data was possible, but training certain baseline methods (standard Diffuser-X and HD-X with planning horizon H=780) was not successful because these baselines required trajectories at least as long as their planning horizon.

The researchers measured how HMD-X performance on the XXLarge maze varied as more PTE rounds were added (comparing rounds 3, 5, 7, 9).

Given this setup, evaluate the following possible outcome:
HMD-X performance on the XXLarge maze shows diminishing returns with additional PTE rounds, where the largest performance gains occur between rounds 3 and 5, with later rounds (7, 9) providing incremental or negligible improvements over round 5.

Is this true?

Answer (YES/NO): NO